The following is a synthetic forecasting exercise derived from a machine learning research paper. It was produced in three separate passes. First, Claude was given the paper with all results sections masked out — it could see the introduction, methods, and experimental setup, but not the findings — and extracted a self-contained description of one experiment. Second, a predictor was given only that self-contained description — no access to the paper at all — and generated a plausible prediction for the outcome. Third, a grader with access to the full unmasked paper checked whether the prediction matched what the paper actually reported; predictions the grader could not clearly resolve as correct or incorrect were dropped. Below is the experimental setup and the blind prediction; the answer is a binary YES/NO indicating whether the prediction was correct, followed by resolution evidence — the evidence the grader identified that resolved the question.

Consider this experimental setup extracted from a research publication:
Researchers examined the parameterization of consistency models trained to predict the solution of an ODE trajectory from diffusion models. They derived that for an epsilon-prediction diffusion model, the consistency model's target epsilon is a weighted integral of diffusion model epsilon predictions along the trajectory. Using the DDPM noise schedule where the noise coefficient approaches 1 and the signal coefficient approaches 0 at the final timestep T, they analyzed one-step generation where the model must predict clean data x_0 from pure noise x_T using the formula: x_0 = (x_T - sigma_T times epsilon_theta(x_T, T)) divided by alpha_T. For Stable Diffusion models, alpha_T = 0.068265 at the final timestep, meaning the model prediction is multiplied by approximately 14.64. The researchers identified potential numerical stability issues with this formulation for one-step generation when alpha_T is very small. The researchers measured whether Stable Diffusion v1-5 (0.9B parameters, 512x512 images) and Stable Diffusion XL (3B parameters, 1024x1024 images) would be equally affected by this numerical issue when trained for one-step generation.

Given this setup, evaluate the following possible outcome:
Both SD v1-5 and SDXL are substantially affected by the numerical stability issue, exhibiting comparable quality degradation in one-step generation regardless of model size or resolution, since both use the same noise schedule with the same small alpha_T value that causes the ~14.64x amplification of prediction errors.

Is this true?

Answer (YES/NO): NO